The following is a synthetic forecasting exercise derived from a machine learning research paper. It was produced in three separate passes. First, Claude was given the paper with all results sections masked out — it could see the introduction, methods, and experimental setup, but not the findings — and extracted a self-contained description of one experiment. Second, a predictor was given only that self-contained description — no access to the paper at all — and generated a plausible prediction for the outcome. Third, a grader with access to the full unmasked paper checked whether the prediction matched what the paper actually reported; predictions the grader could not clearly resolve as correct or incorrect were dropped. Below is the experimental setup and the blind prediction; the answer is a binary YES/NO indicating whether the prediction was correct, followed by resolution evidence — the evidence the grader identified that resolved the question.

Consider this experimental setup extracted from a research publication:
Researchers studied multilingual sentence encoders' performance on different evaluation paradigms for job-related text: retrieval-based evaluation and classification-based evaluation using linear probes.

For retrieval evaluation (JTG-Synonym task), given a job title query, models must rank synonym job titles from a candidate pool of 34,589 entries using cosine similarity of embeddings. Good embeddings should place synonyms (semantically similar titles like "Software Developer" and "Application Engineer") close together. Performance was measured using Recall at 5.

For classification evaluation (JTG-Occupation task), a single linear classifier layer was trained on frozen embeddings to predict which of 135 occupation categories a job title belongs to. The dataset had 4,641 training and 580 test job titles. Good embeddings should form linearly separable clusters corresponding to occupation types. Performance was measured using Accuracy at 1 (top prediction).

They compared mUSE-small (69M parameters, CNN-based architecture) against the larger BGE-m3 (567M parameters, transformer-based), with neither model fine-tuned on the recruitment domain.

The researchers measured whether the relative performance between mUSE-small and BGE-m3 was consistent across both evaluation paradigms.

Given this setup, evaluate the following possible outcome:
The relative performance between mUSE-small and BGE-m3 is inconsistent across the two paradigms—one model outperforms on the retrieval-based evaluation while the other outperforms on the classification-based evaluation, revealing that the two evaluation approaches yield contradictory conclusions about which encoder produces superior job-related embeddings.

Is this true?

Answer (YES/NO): YES